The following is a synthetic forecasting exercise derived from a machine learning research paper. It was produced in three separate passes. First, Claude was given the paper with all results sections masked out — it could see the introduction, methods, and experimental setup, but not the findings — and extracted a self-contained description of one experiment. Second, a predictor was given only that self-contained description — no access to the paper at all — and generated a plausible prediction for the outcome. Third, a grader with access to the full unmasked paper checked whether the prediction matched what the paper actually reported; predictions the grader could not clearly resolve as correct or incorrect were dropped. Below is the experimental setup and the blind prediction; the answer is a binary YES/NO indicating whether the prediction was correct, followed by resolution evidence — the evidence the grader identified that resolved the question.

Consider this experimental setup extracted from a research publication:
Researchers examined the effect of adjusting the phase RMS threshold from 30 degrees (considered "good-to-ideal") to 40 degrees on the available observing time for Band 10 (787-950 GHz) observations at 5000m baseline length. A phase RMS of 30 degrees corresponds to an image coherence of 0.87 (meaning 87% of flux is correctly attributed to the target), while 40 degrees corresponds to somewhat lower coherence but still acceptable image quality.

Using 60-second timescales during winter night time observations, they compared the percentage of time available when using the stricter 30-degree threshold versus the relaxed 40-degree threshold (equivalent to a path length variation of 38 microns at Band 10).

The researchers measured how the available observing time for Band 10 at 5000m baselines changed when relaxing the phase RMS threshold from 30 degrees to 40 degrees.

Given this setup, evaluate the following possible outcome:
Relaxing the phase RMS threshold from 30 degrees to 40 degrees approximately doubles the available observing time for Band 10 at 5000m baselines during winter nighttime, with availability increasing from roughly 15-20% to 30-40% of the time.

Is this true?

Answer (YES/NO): NO